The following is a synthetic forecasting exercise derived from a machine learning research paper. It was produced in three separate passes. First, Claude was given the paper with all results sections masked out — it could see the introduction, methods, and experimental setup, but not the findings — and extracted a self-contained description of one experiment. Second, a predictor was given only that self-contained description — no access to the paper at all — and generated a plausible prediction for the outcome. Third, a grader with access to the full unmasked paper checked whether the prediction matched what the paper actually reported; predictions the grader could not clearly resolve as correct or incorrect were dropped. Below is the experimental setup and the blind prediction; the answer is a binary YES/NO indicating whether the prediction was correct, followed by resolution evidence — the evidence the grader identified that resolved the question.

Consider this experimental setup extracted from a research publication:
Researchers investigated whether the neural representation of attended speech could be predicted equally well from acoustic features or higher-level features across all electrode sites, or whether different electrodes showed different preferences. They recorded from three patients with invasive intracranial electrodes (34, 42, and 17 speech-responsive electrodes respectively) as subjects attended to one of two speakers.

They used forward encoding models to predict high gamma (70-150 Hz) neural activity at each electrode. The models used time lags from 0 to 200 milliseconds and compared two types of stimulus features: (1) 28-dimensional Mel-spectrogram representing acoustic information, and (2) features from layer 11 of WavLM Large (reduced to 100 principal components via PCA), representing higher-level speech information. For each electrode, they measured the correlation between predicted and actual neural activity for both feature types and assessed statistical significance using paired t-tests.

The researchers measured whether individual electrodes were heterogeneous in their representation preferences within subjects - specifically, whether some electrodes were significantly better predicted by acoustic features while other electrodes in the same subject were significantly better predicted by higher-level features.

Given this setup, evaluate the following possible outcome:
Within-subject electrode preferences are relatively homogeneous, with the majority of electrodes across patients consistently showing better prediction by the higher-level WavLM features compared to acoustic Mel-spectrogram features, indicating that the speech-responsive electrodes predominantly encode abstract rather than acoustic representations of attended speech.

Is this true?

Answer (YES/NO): NO